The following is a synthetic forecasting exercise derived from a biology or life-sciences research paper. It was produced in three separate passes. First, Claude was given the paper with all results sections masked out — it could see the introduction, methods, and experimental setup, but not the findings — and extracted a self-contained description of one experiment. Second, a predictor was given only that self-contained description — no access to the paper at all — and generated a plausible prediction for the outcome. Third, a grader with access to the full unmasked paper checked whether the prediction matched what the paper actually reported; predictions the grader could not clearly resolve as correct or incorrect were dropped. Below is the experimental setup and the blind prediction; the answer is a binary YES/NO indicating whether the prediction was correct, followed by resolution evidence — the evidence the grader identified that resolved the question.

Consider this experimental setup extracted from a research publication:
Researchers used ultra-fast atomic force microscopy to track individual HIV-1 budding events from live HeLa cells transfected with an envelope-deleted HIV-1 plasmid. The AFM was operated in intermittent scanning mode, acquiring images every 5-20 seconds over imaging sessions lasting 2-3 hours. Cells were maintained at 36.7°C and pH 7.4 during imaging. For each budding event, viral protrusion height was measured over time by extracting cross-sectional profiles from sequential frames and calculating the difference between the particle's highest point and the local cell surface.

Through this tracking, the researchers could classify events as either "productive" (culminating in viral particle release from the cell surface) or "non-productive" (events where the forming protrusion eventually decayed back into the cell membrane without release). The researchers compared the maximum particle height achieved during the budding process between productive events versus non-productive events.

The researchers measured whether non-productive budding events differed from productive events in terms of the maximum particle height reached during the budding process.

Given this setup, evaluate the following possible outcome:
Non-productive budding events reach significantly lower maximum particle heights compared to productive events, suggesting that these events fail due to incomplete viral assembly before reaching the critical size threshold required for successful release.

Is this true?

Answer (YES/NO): YES